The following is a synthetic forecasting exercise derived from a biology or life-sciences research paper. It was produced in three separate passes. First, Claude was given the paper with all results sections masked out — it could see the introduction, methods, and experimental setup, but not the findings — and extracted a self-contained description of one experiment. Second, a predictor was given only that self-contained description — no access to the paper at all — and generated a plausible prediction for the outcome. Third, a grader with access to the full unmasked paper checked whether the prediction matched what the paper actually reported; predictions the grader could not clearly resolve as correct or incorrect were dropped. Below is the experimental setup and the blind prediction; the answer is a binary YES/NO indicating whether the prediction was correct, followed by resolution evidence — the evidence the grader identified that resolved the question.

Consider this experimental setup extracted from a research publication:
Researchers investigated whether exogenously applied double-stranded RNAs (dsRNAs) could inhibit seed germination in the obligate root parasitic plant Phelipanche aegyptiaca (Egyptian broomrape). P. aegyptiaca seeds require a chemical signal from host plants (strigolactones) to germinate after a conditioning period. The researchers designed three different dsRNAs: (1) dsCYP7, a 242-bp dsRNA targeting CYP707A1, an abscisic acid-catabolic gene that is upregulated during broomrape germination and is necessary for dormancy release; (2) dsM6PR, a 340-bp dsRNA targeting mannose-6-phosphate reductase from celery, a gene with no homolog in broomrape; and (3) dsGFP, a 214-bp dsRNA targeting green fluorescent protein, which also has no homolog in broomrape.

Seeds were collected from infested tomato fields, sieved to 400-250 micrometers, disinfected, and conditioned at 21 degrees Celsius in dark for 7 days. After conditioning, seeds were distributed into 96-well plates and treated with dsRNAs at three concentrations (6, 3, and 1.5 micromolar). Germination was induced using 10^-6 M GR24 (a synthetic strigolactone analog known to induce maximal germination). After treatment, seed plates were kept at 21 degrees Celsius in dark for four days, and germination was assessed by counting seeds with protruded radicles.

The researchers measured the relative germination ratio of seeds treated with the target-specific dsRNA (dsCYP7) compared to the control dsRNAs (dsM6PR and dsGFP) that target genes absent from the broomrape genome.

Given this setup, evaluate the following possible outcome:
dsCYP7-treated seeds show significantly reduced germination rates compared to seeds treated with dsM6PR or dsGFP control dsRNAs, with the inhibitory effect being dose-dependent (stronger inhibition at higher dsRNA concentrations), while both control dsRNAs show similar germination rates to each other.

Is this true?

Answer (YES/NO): NO